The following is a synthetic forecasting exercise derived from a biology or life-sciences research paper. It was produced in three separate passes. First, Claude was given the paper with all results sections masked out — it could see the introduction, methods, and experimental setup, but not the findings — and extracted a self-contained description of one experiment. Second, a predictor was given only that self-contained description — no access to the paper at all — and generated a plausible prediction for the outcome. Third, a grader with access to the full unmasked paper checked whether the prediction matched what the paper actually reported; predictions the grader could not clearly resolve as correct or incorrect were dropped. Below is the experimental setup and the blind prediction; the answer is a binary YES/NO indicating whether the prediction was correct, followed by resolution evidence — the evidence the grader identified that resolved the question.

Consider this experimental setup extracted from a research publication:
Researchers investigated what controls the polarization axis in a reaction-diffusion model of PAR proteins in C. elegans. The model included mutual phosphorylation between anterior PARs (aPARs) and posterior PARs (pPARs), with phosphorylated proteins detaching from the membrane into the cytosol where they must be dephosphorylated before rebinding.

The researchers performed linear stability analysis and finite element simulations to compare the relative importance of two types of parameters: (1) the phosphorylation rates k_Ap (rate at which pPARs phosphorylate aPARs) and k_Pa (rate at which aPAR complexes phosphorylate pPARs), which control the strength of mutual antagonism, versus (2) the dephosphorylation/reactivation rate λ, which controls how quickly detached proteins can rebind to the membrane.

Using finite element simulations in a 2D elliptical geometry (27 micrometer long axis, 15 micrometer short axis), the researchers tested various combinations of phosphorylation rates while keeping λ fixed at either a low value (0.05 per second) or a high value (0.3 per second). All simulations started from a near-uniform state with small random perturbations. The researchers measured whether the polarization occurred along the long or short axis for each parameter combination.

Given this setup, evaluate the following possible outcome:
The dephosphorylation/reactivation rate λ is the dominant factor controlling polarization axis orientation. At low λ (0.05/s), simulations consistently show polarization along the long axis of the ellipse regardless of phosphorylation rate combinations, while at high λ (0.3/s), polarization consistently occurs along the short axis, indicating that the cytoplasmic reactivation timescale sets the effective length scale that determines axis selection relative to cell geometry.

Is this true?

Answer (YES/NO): YES